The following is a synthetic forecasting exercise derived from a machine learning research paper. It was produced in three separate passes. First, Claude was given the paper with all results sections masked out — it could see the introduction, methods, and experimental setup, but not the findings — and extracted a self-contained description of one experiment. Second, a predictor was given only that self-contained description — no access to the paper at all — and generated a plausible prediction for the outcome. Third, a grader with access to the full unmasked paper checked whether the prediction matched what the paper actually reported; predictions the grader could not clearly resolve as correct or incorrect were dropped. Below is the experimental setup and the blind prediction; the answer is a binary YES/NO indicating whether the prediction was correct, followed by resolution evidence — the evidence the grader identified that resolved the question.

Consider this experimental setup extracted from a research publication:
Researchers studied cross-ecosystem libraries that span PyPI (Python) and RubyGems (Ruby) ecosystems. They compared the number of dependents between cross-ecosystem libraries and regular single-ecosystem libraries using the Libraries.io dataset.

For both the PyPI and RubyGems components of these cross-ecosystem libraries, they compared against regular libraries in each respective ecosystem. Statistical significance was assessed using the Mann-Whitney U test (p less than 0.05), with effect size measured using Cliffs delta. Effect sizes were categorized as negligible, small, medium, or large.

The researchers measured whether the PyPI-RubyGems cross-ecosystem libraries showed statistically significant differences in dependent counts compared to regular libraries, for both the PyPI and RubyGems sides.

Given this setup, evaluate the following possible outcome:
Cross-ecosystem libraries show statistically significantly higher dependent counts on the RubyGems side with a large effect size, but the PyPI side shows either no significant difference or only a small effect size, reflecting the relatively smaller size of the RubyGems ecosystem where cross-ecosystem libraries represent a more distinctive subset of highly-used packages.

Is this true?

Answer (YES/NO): NO